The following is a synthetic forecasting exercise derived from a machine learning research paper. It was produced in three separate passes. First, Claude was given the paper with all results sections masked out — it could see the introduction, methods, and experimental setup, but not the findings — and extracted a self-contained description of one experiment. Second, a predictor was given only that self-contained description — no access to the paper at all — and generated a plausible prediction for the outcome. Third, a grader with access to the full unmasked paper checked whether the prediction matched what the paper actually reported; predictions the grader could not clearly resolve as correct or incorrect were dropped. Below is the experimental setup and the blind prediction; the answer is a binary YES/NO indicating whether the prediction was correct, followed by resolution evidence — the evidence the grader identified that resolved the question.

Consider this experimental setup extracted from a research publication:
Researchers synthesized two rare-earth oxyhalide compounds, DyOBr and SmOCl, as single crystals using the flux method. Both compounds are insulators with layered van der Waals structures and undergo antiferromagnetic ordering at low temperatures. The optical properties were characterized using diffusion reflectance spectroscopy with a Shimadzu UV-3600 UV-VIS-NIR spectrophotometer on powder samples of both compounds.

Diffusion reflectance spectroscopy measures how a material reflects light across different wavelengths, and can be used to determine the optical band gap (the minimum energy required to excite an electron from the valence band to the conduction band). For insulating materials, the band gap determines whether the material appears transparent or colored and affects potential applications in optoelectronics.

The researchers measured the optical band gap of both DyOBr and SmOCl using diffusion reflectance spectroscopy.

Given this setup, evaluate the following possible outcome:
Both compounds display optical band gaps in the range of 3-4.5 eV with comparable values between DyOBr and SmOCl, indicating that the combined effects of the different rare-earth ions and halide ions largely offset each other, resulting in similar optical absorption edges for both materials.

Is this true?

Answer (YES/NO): NO